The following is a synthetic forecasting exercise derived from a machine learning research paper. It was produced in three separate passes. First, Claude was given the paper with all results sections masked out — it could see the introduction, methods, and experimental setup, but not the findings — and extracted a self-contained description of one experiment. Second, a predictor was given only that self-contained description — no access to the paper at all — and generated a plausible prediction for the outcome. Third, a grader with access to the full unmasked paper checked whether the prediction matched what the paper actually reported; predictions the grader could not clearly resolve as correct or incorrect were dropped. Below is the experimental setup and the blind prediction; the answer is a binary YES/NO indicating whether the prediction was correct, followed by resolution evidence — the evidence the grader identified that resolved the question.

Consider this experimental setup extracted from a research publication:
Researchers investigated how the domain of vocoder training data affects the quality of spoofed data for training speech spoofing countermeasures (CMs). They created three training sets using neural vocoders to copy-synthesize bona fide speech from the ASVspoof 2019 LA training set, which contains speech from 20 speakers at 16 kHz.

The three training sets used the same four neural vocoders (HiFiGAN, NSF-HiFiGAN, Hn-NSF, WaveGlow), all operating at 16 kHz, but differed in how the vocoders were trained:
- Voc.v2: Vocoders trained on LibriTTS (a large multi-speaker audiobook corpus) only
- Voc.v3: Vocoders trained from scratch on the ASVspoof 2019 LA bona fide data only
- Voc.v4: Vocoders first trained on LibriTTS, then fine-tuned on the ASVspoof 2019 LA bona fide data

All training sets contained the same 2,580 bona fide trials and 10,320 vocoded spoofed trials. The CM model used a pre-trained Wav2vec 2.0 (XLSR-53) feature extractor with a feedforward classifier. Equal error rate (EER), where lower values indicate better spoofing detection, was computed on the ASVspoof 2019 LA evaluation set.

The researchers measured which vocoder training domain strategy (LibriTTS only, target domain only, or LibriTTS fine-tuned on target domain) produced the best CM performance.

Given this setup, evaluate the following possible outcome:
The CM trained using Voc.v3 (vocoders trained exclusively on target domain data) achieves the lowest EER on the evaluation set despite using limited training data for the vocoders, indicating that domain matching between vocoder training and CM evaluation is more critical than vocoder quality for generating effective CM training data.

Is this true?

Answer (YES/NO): NO